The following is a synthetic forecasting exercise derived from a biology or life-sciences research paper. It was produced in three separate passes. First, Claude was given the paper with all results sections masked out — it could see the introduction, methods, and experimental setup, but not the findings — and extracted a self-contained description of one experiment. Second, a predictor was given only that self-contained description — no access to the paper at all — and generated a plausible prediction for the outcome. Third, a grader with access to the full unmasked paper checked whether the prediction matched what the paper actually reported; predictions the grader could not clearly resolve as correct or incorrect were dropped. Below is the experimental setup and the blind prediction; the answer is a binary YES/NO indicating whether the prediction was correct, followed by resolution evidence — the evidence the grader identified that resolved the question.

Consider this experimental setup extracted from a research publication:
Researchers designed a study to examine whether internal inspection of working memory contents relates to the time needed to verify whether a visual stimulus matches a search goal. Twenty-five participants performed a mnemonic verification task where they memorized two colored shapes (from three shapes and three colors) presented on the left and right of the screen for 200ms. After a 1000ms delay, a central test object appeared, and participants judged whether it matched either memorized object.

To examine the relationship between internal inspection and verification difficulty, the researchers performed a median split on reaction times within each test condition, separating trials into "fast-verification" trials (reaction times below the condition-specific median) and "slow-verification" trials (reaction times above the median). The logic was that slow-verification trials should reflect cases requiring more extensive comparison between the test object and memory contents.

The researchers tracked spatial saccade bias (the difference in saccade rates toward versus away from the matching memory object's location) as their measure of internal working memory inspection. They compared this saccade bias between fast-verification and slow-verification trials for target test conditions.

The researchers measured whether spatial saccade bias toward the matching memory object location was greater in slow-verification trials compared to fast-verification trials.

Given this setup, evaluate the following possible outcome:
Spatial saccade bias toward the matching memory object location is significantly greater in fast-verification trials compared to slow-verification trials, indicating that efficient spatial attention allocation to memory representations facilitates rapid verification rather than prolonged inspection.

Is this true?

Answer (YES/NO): NO